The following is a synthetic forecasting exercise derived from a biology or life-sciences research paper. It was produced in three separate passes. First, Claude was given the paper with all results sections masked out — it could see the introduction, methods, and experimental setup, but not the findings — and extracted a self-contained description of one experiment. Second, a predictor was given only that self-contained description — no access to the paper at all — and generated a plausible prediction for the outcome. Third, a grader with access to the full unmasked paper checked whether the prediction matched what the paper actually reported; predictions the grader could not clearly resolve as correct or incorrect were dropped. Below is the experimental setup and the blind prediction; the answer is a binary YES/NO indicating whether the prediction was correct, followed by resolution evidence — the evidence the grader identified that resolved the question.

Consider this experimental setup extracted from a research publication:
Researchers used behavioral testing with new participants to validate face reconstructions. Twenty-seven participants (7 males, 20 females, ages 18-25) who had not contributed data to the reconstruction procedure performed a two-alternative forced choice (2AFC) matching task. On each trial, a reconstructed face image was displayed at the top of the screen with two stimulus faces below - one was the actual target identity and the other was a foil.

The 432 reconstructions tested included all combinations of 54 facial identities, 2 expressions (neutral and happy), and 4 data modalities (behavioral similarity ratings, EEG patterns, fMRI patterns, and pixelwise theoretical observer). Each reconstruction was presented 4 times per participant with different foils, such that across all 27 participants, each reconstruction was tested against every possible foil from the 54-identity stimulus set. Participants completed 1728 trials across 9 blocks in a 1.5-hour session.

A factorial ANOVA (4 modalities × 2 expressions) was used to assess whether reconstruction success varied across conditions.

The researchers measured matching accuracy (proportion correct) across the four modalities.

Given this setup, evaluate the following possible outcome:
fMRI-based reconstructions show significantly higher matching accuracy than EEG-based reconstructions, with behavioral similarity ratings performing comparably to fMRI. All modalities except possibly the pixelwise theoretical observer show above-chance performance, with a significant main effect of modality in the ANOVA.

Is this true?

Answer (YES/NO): NO